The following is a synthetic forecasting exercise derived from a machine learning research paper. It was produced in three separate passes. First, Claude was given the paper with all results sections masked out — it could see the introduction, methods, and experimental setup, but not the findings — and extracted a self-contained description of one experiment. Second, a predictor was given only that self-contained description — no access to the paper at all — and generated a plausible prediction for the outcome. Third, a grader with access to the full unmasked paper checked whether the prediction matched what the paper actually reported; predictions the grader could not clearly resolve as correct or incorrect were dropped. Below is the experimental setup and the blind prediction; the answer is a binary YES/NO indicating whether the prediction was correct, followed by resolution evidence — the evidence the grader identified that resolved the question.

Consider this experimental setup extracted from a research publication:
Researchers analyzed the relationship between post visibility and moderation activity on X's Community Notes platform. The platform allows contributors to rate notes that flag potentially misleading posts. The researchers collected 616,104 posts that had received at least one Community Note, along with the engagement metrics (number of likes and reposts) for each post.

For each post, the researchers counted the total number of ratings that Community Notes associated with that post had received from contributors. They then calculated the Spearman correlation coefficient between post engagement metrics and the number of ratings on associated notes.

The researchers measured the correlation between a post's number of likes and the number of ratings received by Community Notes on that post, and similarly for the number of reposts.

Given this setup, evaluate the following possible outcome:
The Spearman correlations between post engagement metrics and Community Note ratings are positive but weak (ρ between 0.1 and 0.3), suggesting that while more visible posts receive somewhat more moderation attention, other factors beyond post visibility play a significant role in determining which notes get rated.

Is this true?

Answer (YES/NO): NO